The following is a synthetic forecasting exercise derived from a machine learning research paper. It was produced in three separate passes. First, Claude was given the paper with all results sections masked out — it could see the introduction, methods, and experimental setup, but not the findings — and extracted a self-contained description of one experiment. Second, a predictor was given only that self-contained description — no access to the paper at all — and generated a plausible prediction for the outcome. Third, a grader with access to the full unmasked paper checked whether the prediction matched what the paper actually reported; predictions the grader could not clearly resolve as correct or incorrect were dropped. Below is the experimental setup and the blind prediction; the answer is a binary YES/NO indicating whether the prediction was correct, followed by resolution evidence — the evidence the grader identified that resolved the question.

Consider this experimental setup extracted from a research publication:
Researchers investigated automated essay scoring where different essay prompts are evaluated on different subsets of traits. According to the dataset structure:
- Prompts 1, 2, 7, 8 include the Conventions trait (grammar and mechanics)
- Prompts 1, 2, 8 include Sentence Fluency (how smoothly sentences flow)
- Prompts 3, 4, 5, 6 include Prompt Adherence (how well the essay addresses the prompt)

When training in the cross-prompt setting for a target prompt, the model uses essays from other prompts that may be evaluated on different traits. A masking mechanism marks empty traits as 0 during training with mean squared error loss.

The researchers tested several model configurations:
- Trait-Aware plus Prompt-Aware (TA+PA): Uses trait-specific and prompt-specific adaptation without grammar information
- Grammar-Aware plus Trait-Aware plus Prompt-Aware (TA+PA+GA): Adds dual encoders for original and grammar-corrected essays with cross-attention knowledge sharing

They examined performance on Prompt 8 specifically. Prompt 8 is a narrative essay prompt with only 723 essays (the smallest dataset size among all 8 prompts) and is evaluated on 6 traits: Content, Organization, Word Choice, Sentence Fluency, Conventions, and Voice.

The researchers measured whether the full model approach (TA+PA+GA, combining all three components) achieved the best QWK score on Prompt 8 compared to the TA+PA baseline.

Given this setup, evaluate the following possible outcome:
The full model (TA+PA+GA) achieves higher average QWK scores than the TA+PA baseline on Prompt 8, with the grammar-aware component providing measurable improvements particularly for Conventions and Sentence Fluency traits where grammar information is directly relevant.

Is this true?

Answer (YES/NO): NO